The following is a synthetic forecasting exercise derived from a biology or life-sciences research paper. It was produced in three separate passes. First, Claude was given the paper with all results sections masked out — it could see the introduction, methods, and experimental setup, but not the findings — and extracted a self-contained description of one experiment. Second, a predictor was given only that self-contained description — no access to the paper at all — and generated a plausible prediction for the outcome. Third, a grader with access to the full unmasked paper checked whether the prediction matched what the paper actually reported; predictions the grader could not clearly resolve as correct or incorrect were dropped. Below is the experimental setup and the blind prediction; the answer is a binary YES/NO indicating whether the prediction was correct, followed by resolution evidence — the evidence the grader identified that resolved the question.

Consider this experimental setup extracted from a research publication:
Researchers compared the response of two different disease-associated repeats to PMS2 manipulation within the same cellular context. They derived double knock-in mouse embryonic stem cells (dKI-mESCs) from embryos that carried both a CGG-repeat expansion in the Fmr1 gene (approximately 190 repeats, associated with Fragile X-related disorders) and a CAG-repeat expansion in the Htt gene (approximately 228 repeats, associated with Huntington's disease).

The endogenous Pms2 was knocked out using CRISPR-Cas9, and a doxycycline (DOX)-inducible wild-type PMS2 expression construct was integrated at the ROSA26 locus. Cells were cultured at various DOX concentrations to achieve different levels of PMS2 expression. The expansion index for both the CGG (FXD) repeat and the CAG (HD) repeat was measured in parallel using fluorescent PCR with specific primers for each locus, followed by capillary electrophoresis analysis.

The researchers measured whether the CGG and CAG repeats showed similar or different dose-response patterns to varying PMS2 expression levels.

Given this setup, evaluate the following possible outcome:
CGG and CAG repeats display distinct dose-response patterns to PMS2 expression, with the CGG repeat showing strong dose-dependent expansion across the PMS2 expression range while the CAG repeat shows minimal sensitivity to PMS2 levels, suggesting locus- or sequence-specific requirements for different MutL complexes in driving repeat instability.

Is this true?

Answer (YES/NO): NO